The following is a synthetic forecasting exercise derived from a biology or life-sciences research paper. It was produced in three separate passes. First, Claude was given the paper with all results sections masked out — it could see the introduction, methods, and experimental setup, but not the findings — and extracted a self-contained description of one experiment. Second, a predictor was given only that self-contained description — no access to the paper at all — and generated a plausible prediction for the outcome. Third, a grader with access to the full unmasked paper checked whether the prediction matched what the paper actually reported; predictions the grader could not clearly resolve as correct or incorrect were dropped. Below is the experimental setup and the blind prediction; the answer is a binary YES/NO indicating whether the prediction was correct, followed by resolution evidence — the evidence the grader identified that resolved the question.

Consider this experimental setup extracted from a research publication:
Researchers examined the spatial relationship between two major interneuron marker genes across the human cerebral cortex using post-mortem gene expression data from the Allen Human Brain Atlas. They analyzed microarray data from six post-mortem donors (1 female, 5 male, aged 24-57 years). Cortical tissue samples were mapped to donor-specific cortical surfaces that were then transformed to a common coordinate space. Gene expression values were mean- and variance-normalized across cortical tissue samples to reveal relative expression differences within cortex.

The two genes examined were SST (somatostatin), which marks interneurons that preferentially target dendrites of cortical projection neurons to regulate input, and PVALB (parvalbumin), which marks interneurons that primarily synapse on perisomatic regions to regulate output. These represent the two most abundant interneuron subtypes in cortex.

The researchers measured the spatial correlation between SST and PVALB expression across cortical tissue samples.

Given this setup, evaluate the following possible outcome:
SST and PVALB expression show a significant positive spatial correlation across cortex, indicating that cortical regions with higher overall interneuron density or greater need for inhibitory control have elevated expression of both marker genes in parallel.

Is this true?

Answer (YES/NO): NO